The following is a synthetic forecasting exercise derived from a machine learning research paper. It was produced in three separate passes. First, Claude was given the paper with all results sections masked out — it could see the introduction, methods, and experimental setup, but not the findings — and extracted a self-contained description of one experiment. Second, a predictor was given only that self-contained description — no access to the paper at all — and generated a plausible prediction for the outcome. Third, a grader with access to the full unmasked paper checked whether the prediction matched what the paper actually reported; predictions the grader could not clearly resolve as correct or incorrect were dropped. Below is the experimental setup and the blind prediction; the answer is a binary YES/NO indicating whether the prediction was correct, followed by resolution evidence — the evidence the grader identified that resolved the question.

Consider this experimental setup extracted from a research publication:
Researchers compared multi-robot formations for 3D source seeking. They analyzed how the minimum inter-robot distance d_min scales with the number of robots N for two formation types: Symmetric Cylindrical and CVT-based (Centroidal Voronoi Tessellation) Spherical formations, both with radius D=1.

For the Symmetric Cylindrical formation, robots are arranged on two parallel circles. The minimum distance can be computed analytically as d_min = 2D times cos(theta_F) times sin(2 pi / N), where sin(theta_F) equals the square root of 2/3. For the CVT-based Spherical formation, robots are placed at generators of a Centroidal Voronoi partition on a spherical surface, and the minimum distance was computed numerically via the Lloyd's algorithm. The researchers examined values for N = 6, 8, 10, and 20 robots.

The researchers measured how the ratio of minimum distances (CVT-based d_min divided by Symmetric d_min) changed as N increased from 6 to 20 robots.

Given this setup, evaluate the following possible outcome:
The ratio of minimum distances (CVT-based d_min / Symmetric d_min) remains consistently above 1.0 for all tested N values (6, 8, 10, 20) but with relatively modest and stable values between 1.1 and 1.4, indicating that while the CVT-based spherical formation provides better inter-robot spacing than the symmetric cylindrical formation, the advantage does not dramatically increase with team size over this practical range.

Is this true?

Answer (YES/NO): NO